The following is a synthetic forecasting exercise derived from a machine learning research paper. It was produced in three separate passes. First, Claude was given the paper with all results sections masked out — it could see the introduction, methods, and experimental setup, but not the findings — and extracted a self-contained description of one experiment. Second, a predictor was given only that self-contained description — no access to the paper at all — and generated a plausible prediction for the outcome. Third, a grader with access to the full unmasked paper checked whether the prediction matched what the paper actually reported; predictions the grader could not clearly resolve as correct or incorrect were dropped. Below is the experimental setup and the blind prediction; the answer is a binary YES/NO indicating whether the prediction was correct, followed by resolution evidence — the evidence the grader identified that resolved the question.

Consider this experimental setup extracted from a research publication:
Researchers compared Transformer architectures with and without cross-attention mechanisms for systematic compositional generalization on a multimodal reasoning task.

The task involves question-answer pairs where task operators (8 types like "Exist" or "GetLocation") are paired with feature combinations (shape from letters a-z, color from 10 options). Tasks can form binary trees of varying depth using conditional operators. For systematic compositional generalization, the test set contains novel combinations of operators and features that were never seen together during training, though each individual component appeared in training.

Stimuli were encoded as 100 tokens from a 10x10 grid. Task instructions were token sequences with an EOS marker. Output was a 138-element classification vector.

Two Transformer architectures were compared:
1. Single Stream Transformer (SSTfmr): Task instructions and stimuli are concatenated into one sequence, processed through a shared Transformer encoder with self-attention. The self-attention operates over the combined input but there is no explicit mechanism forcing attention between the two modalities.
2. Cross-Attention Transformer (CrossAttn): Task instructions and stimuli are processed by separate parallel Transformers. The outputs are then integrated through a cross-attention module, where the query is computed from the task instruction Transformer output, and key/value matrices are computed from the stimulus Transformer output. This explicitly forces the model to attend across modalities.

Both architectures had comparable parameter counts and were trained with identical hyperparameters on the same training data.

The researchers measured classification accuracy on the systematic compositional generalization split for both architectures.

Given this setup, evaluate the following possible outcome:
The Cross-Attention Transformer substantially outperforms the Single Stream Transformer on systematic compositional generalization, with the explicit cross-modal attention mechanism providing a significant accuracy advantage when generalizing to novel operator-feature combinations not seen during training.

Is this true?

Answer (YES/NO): YES